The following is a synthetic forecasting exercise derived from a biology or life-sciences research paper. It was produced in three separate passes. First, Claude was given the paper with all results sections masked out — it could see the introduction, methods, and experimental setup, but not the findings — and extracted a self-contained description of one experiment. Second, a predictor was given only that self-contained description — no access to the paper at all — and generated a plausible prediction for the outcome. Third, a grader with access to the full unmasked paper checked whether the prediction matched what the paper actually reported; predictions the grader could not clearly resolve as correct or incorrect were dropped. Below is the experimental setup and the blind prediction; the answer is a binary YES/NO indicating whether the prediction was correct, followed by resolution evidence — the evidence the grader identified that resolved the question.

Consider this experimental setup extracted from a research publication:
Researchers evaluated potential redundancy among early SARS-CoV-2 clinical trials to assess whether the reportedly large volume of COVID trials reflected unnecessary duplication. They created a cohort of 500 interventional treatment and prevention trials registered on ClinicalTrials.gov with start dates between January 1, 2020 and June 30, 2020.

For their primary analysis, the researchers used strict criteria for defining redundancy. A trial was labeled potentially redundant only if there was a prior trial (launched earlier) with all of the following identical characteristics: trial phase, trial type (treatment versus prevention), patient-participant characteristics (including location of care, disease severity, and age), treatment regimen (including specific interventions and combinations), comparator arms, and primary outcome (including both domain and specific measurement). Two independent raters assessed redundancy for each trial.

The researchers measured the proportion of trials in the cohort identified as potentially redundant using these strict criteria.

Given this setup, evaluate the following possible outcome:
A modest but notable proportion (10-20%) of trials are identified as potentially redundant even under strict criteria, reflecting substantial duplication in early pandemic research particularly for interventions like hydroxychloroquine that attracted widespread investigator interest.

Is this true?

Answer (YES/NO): NO